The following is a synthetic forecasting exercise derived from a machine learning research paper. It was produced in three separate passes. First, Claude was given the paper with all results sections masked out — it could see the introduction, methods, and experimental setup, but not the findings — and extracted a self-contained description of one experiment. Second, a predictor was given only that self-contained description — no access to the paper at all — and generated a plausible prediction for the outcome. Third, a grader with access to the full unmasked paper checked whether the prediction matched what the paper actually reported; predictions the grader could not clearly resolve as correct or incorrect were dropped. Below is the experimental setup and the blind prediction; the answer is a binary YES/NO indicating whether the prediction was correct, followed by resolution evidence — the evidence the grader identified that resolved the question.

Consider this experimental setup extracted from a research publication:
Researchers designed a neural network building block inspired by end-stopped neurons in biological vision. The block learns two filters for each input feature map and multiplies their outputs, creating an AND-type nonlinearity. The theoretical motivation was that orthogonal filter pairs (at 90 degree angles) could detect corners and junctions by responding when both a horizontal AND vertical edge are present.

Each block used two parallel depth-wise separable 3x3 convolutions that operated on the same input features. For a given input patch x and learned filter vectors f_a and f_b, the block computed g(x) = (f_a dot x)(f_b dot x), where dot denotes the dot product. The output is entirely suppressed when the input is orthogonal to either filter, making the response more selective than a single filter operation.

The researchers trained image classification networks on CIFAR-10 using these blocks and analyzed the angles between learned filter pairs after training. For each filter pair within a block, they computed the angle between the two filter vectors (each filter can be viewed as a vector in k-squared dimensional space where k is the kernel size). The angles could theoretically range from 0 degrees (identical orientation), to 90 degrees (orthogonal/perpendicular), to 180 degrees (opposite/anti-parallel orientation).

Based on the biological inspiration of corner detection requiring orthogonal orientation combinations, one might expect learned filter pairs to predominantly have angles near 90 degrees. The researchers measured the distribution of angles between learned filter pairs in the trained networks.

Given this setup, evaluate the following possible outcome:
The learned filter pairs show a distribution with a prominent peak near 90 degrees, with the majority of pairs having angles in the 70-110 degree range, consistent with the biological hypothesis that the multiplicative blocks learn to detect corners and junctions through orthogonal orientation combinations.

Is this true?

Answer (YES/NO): NO